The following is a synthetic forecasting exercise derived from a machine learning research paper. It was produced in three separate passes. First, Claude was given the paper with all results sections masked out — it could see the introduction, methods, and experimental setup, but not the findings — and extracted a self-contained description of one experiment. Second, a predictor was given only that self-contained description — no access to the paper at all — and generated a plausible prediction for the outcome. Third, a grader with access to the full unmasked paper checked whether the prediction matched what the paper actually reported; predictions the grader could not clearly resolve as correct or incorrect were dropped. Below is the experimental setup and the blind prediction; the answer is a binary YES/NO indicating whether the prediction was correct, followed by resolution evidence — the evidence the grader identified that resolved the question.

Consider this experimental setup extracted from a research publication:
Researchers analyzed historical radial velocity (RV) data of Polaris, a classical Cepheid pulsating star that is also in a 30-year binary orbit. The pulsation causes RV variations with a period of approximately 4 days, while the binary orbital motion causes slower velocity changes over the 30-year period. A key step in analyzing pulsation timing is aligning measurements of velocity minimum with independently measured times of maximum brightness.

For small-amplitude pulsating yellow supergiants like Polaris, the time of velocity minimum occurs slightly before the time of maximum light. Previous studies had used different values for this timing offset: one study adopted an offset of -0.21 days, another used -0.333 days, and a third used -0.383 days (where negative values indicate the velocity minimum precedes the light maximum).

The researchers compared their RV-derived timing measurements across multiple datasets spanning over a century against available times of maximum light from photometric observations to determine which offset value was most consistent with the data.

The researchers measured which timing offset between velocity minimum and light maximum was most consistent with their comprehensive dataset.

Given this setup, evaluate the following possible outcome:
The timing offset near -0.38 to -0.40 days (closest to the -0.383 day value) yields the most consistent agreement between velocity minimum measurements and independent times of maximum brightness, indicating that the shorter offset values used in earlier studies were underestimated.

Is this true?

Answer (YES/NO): NO